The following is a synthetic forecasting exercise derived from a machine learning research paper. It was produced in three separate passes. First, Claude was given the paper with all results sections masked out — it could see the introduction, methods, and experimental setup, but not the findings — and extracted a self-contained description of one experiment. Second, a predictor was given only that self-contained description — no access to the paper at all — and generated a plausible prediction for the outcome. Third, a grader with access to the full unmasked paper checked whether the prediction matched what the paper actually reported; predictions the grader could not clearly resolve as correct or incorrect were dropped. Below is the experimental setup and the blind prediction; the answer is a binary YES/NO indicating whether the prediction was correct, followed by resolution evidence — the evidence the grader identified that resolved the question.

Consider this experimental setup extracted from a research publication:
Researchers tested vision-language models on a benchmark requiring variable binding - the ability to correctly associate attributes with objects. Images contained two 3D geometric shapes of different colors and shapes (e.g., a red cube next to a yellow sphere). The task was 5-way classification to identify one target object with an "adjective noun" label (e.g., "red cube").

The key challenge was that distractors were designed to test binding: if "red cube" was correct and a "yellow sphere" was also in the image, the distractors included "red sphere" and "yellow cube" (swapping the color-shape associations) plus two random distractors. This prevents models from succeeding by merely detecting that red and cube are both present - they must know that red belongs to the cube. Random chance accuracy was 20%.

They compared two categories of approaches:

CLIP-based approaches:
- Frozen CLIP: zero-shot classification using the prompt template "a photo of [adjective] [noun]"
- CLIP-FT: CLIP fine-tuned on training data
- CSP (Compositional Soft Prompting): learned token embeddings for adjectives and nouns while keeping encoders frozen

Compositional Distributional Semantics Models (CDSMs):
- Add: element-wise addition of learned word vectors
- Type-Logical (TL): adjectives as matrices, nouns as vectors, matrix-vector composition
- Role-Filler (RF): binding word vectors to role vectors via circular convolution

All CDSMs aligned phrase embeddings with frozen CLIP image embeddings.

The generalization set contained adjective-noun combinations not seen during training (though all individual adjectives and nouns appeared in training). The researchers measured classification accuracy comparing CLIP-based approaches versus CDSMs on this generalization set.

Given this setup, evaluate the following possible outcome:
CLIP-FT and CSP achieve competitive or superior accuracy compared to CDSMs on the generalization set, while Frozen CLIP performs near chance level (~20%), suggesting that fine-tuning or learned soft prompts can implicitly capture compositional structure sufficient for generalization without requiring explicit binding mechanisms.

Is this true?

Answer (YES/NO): NO